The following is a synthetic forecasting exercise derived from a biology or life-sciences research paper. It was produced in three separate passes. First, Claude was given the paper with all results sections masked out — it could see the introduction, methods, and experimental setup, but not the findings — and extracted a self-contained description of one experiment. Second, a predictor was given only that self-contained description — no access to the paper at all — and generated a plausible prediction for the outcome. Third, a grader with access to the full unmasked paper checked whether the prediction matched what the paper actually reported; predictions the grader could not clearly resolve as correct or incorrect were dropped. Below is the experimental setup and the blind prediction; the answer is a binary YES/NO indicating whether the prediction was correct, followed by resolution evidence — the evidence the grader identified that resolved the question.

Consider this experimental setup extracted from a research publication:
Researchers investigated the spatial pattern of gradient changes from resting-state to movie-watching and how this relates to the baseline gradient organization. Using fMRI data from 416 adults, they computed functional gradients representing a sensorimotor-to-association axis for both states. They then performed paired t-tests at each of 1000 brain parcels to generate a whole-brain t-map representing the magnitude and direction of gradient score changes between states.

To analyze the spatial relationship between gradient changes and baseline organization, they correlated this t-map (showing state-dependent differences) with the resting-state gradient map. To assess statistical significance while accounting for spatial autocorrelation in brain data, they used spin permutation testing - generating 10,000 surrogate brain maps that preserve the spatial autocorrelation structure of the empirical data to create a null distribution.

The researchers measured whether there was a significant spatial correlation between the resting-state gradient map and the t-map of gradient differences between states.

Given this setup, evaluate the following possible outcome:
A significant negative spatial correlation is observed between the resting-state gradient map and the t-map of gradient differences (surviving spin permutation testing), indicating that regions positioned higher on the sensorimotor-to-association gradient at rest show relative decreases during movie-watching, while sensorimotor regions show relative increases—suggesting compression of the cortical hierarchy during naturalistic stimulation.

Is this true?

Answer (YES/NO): NO